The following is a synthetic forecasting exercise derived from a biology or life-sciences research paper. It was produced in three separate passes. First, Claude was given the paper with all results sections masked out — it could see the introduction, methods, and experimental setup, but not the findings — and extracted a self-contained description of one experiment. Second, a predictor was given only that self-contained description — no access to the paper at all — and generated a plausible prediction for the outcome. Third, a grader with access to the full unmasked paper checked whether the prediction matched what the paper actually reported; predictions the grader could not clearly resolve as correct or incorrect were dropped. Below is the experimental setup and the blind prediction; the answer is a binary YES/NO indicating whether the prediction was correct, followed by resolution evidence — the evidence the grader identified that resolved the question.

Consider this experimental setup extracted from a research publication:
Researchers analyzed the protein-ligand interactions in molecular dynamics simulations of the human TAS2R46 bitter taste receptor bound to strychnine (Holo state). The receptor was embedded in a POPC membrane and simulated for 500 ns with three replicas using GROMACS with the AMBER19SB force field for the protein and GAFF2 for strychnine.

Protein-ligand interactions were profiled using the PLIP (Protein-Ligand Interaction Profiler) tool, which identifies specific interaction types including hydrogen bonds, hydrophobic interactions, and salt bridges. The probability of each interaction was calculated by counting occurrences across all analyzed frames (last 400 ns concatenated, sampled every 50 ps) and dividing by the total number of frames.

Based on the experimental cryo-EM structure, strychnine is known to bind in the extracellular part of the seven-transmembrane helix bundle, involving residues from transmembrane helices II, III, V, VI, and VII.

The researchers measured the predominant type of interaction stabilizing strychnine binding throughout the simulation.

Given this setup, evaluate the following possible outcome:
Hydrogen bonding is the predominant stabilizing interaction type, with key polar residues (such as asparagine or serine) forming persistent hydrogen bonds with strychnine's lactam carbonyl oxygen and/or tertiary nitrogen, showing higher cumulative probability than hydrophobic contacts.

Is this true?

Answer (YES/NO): NO